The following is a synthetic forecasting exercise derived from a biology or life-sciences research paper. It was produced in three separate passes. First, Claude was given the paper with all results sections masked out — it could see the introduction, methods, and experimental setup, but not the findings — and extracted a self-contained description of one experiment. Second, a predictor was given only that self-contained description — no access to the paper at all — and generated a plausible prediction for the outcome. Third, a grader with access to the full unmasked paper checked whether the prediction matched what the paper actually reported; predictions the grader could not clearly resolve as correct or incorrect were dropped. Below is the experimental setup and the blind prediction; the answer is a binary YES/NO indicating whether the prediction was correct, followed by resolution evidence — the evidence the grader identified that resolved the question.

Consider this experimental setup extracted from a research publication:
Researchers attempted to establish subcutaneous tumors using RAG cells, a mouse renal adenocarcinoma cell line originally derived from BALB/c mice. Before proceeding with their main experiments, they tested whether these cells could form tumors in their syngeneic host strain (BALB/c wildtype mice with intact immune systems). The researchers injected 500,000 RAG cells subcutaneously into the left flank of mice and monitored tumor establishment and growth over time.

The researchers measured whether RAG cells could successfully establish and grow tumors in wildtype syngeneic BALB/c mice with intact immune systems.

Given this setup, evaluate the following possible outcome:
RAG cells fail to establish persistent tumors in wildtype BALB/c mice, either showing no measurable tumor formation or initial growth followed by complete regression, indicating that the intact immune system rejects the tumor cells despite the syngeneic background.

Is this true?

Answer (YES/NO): YES